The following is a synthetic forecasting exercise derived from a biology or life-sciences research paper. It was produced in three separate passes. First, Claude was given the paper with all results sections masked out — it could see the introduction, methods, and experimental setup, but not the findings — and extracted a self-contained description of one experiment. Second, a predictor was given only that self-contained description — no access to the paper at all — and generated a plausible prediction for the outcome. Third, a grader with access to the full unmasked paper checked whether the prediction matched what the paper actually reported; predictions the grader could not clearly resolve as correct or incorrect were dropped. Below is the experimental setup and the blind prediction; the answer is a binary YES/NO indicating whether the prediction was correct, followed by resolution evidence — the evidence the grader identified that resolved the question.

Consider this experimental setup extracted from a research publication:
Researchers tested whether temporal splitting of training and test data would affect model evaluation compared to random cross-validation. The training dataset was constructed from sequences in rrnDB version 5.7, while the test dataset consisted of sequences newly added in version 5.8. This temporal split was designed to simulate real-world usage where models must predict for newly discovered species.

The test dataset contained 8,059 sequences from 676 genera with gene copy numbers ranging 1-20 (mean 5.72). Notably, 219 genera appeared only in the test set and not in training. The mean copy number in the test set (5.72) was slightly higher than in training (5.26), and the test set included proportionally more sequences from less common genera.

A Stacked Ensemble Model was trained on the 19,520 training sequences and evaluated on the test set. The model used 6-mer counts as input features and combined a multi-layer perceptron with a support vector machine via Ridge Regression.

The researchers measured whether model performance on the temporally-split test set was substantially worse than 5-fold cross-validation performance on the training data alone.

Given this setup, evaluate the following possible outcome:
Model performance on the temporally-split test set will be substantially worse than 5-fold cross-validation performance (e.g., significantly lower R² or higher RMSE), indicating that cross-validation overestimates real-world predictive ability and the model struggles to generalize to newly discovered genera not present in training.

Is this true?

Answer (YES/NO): NO